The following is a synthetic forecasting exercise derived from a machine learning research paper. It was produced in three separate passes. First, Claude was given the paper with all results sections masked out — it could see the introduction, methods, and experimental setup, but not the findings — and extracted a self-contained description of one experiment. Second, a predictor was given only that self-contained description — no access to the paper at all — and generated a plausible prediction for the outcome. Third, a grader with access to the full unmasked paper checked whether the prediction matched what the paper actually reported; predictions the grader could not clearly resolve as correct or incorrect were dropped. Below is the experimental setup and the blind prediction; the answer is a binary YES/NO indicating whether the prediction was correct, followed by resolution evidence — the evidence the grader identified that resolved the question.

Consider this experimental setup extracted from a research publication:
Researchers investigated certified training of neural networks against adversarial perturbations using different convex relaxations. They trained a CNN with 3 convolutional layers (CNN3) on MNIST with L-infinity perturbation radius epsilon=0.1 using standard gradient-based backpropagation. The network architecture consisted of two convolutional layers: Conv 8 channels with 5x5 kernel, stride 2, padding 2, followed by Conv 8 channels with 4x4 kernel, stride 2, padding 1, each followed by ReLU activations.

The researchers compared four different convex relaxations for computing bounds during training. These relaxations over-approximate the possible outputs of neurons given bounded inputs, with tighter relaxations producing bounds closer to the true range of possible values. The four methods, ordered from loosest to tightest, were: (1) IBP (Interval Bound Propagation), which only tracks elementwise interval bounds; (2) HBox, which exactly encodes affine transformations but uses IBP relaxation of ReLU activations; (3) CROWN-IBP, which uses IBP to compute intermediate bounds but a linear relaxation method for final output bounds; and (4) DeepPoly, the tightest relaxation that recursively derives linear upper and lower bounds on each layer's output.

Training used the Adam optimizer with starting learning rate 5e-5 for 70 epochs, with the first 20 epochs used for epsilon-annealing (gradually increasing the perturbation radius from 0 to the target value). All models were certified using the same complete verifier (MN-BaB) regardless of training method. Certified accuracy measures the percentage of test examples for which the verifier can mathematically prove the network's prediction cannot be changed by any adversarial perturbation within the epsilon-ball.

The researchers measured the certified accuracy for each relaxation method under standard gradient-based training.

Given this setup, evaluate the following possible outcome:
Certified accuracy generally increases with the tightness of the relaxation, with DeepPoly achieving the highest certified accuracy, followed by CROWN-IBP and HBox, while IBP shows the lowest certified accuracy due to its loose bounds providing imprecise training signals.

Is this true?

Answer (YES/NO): NO